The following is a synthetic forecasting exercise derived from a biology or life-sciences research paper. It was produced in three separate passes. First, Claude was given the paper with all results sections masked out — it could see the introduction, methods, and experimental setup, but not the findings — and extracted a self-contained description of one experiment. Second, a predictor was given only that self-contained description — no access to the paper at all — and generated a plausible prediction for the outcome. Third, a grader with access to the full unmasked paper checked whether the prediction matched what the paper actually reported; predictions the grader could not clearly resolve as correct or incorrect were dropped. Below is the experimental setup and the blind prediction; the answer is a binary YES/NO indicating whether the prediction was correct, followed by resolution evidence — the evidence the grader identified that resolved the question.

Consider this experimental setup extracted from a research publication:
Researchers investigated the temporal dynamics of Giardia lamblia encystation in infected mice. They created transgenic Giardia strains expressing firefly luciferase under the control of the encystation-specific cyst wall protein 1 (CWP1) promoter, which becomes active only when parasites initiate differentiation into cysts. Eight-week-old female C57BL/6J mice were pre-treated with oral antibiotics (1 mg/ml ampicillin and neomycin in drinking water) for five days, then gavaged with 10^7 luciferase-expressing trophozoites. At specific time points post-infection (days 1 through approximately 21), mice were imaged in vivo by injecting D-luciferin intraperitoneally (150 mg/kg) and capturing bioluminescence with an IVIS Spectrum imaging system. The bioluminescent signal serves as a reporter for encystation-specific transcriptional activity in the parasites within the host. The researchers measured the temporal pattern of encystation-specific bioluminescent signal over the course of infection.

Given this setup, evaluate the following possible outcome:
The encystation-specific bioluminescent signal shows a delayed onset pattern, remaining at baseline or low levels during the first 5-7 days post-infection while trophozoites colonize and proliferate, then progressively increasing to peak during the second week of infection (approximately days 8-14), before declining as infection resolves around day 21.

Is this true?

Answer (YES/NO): NO